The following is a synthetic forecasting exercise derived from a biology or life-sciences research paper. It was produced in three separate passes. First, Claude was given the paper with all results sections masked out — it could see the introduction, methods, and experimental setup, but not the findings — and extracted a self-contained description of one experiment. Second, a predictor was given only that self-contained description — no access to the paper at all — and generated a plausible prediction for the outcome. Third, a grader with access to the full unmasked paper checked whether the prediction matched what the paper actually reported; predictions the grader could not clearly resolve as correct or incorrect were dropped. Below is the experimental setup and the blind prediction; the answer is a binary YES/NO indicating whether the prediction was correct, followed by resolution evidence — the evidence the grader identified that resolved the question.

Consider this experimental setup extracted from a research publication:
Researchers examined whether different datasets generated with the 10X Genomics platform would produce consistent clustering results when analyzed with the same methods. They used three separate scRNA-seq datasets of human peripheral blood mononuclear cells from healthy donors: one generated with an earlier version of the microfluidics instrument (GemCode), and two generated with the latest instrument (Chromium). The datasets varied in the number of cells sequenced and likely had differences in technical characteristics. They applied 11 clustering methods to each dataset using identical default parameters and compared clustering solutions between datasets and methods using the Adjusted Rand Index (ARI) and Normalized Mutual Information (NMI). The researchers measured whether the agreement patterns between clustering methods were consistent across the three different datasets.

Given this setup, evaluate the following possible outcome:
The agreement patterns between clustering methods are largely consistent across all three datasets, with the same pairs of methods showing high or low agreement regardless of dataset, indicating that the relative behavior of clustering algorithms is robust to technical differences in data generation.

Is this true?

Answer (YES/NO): YES